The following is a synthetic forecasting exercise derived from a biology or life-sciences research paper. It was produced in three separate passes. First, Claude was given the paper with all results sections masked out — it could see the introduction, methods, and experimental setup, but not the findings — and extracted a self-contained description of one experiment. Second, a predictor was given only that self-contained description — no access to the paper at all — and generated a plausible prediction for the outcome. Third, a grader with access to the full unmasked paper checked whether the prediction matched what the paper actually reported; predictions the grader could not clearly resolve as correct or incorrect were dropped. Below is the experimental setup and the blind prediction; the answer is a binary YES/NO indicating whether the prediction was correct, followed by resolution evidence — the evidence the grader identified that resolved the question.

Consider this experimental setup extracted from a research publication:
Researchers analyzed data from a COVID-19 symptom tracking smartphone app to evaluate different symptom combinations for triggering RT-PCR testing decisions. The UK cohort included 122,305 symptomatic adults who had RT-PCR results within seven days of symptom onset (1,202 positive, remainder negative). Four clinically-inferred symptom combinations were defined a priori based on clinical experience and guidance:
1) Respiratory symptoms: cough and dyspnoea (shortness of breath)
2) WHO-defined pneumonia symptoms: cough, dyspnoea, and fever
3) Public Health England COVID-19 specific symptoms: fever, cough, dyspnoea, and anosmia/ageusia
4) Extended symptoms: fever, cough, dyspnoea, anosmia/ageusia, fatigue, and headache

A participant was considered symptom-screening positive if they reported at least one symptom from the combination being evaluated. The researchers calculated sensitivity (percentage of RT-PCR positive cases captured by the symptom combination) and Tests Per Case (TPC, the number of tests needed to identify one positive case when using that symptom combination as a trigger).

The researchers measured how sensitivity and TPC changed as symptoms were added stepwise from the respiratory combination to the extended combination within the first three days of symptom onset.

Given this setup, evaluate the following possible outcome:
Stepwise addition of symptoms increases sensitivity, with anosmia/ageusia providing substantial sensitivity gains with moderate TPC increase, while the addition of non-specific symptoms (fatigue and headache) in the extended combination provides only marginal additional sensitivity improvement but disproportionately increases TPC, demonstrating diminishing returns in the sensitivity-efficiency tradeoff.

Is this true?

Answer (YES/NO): NO